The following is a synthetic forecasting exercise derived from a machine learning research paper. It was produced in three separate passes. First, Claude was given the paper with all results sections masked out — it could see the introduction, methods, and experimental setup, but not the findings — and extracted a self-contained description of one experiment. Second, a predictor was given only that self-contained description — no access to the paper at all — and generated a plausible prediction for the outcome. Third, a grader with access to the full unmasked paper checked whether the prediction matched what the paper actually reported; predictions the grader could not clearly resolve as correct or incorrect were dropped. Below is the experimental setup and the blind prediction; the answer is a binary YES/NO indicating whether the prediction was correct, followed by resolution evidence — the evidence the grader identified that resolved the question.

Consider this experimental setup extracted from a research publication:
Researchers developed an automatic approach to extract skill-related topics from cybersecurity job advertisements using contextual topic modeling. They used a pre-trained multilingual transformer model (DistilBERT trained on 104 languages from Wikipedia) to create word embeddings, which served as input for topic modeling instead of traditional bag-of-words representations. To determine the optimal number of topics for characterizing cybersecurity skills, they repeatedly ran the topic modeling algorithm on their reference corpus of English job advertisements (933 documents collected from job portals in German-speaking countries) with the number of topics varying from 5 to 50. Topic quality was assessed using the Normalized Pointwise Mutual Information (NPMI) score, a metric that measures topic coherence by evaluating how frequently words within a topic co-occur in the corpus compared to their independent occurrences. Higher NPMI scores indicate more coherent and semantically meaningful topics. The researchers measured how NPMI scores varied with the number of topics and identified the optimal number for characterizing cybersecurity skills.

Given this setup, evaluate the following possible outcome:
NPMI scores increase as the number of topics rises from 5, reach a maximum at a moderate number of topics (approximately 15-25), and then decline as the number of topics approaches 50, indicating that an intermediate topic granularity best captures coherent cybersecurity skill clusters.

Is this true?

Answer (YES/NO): YES